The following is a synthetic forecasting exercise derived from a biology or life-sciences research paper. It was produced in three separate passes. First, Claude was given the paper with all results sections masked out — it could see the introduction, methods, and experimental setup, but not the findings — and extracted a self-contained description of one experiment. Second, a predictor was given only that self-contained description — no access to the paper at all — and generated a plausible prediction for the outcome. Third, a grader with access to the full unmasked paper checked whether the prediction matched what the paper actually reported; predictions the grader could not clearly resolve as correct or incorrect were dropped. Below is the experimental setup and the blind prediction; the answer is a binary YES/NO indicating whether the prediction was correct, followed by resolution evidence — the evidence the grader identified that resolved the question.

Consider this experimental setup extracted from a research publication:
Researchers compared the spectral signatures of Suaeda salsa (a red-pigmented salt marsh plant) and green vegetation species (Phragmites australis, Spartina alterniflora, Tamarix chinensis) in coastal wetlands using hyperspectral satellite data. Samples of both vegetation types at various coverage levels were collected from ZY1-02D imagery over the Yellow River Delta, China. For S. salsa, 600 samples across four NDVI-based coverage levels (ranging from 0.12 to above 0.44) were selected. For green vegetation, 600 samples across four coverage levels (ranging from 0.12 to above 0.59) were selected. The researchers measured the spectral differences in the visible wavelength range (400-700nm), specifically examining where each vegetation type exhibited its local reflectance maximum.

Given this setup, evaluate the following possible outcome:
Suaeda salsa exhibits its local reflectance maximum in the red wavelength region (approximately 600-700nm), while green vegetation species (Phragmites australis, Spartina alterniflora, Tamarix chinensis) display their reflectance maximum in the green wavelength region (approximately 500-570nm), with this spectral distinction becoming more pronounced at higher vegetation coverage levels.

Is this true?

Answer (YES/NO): YES